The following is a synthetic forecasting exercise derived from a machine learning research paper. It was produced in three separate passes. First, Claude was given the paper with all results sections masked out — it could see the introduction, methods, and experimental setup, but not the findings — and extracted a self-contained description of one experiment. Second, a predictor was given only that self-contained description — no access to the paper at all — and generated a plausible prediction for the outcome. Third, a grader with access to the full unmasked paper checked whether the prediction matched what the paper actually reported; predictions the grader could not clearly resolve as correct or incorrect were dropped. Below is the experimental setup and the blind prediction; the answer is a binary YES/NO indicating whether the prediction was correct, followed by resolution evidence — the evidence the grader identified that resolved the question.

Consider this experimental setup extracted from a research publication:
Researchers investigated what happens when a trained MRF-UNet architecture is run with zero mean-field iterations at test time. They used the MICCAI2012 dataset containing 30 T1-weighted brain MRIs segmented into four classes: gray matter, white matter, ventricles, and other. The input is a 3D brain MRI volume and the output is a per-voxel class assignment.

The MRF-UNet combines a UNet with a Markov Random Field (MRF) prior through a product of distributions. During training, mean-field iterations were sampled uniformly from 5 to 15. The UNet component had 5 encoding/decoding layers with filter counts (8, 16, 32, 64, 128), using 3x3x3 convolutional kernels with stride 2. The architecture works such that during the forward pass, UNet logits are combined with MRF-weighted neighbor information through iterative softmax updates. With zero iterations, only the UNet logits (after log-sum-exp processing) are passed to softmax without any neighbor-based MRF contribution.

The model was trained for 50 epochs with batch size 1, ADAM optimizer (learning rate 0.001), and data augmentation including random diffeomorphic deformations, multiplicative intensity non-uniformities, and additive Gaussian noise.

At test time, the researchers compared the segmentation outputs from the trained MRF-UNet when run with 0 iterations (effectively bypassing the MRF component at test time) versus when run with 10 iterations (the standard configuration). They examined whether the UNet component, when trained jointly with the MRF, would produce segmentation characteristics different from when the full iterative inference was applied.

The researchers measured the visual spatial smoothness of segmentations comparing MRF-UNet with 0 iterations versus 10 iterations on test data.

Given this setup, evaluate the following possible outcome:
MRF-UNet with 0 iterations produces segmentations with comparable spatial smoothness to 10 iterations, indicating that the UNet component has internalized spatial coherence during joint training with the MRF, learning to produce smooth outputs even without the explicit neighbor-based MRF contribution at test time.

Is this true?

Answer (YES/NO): NO